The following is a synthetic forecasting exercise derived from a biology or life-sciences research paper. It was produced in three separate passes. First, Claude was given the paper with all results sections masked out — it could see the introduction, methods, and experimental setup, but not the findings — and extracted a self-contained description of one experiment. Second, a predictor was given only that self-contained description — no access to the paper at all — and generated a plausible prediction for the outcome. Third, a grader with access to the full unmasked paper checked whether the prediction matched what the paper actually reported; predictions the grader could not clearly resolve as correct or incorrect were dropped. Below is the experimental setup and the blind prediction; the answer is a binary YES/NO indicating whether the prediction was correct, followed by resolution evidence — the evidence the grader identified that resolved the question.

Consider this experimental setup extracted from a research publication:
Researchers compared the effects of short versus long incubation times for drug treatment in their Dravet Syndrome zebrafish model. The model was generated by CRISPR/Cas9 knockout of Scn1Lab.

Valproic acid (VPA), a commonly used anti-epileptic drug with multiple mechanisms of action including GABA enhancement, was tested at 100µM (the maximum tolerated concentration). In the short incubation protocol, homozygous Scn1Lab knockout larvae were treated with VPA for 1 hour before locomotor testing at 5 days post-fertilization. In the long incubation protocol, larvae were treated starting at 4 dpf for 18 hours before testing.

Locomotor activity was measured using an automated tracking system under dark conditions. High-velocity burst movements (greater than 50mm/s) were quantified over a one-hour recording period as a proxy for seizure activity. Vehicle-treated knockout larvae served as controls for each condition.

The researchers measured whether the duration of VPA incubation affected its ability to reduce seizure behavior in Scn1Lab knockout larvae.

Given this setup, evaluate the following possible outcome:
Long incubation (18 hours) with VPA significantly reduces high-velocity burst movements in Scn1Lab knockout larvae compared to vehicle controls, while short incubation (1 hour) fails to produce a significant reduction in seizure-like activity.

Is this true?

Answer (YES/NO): YES